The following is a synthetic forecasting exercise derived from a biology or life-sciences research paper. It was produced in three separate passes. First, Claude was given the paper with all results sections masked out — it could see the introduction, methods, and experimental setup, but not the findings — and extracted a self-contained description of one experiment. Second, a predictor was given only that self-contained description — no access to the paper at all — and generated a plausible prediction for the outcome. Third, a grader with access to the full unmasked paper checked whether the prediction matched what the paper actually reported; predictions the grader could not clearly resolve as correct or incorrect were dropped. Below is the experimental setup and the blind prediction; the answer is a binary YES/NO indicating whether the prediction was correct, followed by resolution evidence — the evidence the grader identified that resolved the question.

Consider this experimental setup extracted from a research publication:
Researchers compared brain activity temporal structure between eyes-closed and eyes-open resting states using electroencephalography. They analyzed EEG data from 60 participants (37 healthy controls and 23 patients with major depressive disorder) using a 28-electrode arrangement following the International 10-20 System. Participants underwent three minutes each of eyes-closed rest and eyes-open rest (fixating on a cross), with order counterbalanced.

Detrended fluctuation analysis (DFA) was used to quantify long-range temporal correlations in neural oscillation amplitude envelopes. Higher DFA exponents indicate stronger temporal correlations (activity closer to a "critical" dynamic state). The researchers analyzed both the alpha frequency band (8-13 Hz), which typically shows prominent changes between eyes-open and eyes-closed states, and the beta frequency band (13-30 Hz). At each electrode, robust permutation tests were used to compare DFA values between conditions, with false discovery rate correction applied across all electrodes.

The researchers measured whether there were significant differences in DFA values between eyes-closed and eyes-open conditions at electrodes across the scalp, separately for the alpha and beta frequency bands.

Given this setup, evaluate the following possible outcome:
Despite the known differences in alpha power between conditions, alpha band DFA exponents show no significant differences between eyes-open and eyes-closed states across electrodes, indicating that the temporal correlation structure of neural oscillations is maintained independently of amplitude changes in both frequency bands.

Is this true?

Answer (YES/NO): NO